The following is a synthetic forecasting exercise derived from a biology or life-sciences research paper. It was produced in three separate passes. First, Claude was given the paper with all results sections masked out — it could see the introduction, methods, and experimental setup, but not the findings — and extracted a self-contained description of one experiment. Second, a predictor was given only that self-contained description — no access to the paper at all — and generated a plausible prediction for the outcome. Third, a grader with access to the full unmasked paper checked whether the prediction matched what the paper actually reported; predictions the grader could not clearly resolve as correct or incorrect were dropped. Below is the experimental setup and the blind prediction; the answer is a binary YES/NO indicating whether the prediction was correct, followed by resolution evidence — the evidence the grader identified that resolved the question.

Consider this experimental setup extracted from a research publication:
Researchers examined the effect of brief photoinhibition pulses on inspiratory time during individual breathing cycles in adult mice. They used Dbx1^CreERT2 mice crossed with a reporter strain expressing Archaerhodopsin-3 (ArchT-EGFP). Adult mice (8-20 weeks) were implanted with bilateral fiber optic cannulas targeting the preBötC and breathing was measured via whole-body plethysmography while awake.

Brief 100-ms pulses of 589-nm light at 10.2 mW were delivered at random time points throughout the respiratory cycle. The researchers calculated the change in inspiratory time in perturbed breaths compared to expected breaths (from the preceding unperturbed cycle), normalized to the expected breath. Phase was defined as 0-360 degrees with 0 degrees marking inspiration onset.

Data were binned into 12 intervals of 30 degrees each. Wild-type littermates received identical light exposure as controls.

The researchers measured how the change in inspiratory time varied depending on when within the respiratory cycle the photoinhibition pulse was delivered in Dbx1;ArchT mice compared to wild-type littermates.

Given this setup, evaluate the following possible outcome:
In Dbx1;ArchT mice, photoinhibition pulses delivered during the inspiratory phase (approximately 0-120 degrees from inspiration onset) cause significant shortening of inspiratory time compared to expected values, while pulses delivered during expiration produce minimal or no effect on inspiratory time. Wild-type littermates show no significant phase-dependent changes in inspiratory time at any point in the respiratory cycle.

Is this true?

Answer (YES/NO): NO